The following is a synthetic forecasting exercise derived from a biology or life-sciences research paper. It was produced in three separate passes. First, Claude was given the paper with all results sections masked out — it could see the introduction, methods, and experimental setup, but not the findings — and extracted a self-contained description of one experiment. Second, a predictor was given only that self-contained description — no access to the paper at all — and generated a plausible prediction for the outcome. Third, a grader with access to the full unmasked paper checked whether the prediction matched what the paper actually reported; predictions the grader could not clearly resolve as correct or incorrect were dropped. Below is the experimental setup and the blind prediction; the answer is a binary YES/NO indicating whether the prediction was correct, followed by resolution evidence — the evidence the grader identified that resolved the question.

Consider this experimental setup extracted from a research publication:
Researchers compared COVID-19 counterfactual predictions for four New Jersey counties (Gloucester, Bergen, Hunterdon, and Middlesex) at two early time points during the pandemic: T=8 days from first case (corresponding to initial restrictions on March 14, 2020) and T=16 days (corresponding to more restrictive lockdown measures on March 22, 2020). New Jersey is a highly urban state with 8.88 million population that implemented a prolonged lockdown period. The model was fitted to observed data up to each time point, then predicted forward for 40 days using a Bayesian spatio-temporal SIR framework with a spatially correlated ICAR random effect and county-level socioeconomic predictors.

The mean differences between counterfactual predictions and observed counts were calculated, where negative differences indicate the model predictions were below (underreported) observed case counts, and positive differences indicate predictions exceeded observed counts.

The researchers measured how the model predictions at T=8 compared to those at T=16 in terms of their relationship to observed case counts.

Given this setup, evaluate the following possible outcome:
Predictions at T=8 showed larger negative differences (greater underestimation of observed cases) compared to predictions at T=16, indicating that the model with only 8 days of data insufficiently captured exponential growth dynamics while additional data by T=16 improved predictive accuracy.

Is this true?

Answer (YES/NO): YES